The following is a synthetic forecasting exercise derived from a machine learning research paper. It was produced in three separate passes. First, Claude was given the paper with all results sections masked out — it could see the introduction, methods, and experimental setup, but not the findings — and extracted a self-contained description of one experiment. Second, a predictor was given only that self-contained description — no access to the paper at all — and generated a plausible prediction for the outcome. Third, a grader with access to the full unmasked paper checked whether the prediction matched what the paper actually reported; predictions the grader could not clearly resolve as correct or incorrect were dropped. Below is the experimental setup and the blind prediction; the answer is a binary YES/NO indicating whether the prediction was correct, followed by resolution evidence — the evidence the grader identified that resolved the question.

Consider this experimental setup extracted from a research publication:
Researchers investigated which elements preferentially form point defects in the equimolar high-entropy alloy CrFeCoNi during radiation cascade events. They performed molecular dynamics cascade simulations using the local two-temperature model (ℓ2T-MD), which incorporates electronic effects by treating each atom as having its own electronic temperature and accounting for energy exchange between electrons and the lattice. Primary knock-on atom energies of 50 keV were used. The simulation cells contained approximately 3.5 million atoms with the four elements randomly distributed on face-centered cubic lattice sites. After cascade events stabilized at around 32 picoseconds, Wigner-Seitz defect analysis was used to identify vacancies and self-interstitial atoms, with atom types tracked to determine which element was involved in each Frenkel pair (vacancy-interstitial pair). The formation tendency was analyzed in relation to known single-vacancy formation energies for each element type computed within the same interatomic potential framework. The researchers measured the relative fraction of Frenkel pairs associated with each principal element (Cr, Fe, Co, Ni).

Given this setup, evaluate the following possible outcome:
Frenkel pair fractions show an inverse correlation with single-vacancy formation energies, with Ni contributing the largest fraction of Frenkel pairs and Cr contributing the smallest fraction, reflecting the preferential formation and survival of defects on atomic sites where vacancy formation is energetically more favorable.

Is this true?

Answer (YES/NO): NO